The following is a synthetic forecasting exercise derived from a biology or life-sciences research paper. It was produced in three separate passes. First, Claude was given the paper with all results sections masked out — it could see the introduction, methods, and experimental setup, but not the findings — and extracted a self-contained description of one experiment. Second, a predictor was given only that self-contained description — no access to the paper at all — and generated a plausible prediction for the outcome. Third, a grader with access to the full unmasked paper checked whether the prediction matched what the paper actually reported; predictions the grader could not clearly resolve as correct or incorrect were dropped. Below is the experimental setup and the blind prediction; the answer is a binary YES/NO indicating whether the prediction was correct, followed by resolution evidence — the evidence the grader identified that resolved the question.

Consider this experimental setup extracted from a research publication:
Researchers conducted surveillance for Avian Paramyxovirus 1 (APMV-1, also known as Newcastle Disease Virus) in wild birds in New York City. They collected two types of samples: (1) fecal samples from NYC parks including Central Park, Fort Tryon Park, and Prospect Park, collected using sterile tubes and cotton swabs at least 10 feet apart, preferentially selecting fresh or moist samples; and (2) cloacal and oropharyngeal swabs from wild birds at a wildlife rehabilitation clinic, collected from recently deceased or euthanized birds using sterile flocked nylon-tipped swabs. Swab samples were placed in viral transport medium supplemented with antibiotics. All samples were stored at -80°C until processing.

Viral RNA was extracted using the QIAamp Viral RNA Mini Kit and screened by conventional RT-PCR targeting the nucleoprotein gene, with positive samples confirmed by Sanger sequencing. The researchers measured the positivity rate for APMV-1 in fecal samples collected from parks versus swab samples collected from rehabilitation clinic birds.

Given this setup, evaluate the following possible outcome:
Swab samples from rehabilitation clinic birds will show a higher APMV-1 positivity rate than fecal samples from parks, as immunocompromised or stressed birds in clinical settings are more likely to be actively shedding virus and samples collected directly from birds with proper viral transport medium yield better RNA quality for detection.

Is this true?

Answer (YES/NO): YES